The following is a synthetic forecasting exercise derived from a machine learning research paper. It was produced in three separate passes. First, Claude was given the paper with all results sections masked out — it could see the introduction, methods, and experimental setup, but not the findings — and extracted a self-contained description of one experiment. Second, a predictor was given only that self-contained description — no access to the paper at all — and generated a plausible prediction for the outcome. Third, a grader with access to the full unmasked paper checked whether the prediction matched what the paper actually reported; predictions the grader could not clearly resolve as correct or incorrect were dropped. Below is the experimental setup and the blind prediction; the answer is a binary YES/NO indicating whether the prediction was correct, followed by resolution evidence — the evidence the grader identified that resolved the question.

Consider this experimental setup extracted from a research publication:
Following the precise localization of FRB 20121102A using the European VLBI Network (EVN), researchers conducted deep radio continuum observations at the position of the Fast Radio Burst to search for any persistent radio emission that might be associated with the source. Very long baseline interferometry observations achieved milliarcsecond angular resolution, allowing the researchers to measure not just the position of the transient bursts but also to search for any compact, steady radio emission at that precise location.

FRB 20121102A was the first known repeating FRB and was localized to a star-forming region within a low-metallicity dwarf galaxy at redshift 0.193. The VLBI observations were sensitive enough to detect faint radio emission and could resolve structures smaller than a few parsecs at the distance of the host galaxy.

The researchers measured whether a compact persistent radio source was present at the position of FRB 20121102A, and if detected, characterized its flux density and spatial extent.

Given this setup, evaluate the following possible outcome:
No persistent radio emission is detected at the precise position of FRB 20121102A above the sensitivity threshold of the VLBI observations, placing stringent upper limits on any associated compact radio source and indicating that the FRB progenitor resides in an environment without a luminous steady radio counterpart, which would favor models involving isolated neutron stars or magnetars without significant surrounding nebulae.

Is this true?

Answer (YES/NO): NO